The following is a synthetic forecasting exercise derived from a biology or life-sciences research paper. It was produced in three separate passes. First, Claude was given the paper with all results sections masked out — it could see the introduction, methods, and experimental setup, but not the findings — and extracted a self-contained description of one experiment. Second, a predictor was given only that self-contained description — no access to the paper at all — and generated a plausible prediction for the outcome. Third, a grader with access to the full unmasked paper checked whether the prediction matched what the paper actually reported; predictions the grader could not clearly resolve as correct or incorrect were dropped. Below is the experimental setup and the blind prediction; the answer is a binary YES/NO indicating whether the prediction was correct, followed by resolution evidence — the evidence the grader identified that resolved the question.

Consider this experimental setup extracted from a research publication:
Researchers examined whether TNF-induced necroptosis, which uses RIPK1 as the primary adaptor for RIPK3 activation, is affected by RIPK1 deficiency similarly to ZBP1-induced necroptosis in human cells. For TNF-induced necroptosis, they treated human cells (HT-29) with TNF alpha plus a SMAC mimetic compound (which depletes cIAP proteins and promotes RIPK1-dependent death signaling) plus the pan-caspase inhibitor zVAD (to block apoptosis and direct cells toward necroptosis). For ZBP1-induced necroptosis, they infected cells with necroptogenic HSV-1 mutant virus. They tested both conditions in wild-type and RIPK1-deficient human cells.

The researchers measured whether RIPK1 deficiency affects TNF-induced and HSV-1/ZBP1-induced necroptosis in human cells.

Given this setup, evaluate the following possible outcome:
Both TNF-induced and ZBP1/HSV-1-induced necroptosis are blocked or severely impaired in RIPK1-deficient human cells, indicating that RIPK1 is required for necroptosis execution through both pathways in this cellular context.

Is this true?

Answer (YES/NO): NO